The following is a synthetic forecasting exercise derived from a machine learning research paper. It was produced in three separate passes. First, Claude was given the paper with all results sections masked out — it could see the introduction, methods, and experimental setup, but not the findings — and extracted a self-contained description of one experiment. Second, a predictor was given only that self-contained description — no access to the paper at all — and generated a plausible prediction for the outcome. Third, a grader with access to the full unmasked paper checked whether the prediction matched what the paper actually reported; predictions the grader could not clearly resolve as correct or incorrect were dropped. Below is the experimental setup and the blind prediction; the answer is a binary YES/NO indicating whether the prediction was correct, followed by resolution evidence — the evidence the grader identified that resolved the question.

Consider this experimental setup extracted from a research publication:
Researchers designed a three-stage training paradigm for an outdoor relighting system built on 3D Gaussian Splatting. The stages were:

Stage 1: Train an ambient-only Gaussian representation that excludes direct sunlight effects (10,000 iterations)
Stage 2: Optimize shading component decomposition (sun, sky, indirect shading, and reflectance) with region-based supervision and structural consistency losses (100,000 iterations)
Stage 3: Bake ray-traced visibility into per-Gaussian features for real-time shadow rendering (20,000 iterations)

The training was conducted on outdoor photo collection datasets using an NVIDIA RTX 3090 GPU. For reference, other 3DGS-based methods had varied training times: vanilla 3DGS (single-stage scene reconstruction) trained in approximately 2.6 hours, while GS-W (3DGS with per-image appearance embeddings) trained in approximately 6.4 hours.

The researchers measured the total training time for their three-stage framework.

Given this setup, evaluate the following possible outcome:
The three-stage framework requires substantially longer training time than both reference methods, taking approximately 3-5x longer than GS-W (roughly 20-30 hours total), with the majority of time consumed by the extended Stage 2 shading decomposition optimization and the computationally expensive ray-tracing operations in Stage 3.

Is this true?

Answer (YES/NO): NO